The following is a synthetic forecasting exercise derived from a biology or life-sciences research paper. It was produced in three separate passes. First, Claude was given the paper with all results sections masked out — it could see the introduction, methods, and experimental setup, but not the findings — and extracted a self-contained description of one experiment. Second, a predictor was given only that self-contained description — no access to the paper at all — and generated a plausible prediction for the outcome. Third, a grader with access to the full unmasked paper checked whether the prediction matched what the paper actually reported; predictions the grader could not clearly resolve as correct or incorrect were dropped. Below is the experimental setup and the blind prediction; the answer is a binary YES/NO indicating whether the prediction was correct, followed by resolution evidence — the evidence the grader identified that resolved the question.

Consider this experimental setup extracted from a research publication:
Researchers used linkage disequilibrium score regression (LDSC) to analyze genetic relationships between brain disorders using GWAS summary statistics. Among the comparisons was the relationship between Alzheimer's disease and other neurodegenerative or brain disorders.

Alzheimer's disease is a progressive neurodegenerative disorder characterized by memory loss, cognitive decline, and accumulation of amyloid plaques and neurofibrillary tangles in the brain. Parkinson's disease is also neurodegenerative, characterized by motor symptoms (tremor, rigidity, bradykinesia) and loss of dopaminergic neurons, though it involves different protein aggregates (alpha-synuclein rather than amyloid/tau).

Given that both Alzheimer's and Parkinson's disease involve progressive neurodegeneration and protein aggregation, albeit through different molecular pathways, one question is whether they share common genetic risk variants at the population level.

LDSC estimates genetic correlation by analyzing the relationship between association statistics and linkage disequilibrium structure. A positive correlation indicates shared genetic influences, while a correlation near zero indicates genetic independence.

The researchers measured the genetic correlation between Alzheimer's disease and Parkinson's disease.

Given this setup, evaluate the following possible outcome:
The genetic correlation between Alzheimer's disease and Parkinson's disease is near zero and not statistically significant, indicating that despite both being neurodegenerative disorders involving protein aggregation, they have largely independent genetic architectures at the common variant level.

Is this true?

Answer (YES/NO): YES